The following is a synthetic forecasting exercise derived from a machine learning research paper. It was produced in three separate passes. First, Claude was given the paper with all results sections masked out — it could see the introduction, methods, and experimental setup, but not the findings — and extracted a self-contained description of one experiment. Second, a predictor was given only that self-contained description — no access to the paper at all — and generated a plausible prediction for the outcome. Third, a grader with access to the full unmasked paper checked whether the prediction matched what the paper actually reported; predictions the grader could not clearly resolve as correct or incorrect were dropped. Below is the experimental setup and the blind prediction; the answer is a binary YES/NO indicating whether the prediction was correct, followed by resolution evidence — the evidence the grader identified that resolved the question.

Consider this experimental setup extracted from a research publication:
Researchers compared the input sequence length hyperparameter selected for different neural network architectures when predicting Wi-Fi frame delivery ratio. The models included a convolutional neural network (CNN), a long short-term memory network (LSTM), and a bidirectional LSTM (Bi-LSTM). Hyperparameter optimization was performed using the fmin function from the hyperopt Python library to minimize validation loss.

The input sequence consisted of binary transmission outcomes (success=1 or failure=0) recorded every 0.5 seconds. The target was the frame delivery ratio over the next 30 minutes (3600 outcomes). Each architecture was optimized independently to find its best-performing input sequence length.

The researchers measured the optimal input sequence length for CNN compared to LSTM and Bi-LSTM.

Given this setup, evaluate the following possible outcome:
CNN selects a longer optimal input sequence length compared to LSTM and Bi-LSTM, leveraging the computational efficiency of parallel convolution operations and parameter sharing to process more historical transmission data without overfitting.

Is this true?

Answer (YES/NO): YES